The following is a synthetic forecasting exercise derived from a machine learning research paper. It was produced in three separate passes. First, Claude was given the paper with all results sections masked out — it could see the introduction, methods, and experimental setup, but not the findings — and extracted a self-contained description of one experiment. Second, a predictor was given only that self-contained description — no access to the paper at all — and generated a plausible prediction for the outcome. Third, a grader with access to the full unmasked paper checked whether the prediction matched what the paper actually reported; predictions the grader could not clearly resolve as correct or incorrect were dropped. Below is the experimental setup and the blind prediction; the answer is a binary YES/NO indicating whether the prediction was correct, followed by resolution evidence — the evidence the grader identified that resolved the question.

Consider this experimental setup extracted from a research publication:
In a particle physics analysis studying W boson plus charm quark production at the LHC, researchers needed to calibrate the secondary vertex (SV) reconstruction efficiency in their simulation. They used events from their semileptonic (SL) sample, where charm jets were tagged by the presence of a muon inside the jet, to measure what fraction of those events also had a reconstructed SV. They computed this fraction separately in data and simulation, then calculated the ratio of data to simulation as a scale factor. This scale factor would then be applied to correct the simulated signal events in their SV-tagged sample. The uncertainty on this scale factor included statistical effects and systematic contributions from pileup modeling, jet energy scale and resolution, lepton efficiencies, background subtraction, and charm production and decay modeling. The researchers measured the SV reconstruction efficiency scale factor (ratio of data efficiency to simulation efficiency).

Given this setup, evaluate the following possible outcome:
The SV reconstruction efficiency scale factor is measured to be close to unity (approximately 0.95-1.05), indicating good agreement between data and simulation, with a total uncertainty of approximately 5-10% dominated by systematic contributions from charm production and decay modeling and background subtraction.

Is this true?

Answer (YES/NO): NO